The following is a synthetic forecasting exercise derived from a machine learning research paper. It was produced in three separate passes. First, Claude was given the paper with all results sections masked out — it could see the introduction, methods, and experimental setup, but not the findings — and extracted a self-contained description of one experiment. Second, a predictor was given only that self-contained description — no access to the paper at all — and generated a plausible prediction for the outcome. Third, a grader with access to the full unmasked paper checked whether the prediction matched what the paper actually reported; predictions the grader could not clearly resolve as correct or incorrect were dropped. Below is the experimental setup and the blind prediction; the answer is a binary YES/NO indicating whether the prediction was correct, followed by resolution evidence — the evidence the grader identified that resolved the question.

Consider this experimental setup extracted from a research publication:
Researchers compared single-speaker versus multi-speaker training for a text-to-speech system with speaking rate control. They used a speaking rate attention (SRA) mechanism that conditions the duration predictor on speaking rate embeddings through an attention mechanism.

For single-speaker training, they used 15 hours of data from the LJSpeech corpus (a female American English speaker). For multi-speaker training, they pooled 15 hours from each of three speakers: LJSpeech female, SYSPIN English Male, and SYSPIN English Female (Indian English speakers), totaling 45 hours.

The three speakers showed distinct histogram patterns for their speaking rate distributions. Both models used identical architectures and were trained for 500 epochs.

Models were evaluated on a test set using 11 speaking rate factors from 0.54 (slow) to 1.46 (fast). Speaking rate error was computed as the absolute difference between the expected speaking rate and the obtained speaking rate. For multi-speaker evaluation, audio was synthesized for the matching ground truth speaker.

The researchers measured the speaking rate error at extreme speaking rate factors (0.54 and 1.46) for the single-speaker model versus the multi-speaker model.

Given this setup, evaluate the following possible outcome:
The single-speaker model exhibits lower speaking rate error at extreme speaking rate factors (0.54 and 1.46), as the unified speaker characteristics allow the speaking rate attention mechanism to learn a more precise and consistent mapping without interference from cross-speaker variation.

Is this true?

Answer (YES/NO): NO